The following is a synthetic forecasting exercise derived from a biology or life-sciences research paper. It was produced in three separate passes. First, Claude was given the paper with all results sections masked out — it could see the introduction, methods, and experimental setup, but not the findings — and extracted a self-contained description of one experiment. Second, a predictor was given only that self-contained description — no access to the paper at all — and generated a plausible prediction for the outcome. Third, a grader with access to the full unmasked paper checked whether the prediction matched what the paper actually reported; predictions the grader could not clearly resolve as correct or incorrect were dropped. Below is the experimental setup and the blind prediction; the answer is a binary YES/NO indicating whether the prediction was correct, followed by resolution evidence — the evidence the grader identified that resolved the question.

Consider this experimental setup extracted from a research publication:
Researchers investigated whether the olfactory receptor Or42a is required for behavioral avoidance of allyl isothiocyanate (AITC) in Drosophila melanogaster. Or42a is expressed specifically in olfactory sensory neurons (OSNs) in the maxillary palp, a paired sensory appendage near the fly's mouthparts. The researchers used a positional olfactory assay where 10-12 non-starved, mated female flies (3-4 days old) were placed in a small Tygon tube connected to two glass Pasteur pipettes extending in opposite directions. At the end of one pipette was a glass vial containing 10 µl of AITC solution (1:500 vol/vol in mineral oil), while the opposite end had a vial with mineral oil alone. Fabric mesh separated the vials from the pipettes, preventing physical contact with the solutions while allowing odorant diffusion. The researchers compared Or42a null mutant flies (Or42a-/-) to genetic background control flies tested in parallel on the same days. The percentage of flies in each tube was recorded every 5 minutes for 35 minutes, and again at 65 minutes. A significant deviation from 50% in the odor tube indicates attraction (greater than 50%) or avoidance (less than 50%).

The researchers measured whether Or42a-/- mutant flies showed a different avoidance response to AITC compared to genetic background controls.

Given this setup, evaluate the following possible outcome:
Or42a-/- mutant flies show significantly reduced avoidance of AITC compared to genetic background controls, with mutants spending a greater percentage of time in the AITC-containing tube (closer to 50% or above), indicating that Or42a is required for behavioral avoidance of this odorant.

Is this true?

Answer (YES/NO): YES